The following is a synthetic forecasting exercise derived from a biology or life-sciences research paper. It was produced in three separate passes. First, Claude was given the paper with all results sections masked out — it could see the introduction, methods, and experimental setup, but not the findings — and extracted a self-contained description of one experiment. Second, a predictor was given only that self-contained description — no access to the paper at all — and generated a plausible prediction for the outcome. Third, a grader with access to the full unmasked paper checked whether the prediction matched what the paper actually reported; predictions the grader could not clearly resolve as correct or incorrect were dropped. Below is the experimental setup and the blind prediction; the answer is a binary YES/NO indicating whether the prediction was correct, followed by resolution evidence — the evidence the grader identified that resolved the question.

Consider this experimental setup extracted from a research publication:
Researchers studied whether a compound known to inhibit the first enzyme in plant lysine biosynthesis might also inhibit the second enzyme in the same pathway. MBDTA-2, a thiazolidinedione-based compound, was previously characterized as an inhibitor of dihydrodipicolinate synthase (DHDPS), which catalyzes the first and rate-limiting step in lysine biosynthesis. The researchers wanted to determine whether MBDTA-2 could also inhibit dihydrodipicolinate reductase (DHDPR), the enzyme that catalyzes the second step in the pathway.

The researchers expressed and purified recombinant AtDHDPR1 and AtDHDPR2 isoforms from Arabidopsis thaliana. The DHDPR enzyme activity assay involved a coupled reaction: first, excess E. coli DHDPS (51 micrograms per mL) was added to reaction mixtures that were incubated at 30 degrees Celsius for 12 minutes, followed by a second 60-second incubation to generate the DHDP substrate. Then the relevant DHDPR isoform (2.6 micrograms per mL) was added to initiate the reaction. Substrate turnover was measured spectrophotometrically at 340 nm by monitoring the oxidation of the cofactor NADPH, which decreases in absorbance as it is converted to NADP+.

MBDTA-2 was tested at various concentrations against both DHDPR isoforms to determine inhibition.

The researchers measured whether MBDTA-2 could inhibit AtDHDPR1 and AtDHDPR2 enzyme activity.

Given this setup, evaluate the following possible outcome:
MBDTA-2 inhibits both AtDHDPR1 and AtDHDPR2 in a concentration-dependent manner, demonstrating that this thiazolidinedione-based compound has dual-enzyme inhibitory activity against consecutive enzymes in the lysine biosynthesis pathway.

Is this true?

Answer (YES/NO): YES